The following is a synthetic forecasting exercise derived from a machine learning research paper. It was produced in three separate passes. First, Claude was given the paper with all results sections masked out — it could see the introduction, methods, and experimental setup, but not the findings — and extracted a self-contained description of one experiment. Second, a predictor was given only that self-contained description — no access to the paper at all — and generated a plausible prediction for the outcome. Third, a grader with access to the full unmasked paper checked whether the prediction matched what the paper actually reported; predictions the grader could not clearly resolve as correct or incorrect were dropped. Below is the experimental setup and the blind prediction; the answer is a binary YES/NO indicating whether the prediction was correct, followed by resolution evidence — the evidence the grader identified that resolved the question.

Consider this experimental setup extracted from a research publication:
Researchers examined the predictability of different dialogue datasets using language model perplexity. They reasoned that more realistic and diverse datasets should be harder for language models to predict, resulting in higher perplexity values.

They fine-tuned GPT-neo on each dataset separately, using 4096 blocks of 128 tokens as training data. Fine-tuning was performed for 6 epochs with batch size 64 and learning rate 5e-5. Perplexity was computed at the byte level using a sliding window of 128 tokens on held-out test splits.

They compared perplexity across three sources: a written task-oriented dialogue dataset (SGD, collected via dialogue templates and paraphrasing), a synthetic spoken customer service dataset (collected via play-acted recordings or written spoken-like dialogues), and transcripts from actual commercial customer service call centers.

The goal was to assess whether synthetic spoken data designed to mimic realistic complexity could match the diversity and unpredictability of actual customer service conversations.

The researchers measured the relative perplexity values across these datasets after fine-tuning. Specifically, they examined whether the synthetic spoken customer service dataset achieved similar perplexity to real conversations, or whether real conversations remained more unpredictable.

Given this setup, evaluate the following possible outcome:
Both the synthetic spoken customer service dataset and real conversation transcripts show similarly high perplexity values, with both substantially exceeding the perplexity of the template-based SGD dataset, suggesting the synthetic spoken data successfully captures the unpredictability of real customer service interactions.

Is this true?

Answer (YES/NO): NO